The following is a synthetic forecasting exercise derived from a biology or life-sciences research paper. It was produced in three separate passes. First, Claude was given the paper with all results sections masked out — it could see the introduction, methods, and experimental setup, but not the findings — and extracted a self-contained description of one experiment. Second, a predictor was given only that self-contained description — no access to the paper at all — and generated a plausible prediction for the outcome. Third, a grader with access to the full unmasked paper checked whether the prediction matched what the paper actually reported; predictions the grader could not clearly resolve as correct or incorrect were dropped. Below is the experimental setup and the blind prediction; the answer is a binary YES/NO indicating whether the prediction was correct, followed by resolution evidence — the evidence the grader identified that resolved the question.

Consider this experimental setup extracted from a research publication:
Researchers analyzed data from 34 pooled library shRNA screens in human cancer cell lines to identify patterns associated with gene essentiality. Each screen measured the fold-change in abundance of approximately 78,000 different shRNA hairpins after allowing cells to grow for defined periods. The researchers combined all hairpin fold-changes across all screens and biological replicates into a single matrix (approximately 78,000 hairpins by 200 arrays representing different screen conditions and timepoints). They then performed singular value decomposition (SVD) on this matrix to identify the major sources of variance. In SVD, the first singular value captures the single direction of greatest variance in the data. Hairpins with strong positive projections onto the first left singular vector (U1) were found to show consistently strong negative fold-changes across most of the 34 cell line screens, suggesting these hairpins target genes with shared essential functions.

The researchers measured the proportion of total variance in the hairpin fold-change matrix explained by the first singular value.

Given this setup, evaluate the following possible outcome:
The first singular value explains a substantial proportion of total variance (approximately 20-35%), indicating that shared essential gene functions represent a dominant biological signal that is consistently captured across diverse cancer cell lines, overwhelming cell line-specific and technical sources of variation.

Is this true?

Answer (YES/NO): NO